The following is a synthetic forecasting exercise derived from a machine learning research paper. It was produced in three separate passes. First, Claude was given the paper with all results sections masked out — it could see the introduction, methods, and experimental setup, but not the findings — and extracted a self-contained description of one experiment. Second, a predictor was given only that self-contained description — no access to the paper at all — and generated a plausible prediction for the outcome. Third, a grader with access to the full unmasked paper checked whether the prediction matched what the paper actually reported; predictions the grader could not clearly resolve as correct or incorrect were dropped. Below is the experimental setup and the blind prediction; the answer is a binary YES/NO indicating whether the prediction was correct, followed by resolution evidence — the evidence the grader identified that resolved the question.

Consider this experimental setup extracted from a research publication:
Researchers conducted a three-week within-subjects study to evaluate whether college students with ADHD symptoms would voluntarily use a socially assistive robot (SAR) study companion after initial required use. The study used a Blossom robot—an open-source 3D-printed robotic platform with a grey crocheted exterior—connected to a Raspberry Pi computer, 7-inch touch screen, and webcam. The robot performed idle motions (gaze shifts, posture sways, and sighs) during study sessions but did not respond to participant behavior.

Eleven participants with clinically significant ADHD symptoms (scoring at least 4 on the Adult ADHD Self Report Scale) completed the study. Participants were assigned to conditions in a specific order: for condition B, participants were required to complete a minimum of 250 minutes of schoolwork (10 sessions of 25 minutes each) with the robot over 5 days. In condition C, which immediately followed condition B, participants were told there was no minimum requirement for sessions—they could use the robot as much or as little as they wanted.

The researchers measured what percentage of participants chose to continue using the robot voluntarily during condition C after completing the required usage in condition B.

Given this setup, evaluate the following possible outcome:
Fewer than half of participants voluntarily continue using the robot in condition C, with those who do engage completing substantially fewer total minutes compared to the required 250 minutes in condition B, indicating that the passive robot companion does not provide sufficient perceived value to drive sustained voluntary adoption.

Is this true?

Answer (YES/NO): NO